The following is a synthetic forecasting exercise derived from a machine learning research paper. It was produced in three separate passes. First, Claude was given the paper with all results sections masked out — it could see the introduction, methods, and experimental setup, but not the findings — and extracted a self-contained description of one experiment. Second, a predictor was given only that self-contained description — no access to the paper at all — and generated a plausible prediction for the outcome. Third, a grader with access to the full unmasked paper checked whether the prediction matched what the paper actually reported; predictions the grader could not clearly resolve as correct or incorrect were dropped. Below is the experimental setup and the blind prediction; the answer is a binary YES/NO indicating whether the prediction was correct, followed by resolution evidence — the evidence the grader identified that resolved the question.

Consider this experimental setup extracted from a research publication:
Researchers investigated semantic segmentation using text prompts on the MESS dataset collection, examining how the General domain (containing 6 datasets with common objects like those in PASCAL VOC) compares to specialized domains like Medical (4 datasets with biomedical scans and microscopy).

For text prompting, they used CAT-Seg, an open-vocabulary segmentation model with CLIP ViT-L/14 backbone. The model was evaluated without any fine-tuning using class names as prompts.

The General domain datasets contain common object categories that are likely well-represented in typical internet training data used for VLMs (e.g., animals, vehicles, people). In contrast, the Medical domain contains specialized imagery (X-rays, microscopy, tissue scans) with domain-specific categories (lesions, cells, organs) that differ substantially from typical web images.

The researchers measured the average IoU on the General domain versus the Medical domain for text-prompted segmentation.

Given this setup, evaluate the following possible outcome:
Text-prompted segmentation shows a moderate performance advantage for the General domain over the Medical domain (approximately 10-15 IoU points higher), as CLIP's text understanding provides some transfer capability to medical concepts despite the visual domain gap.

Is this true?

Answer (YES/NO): NO